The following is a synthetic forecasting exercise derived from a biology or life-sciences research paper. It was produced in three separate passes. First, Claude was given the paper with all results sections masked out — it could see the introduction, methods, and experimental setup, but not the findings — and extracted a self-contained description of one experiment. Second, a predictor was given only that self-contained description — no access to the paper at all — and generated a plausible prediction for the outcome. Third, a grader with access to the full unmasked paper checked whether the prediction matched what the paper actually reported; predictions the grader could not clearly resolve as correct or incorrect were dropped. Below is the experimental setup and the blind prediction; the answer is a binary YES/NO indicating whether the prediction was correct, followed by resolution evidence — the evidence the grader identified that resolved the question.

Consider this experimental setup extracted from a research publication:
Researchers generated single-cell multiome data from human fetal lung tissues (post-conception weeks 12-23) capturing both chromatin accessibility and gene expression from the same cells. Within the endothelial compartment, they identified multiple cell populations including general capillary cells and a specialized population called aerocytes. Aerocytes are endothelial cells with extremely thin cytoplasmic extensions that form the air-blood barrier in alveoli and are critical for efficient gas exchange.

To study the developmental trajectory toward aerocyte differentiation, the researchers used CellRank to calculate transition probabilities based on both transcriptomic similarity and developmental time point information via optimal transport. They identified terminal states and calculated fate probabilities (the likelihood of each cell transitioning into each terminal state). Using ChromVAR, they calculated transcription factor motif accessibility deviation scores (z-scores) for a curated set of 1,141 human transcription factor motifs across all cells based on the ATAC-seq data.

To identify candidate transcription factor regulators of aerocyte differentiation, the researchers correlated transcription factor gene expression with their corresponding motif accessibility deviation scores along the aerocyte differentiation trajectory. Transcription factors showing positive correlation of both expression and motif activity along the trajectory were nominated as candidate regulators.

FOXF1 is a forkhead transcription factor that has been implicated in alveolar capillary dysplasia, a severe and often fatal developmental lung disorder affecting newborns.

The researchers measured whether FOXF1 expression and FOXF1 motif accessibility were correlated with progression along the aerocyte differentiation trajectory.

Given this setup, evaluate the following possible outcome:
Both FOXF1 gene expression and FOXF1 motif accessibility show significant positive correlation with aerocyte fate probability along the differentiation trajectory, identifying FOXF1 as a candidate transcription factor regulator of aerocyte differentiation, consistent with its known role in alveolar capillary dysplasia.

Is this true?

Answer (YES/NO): YES